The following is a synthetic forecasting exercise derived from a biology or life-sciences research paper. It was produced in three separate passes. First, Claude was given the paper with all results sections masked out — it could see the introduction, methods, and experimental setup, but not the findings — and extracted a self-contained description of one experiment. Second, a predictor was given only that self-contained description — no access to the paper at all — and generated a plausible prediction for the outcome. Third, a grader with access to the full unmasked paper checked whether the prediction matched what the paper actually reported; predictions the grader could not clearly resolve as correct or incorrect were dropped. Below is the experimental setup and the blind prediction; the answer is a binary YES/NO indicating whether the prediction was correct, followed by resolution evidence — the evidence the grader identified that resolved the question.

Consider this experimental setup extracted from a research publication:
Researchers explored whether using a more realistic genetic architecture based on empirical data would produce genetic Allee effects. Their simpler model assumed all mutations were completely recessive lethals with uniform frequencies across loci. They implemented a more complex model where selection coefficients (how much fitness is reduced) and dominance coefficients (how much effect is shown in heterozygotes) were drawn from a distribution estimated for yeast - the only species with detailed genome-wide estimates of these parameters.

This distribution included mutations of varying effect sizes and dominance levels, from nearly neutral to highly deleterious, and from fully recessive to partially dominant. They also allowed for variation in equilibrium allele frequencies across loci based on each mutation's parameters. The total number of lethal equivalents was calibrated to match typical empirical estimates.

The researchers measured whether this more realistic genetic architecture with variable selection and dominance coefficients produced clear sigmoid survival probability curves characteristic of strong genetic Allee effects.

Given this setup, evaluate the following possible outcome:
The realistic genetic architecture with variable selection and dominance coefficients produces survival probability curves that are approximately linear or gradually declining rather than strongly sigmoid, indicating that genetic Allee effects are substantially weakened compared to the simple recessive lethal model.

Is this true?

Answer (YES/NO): NO